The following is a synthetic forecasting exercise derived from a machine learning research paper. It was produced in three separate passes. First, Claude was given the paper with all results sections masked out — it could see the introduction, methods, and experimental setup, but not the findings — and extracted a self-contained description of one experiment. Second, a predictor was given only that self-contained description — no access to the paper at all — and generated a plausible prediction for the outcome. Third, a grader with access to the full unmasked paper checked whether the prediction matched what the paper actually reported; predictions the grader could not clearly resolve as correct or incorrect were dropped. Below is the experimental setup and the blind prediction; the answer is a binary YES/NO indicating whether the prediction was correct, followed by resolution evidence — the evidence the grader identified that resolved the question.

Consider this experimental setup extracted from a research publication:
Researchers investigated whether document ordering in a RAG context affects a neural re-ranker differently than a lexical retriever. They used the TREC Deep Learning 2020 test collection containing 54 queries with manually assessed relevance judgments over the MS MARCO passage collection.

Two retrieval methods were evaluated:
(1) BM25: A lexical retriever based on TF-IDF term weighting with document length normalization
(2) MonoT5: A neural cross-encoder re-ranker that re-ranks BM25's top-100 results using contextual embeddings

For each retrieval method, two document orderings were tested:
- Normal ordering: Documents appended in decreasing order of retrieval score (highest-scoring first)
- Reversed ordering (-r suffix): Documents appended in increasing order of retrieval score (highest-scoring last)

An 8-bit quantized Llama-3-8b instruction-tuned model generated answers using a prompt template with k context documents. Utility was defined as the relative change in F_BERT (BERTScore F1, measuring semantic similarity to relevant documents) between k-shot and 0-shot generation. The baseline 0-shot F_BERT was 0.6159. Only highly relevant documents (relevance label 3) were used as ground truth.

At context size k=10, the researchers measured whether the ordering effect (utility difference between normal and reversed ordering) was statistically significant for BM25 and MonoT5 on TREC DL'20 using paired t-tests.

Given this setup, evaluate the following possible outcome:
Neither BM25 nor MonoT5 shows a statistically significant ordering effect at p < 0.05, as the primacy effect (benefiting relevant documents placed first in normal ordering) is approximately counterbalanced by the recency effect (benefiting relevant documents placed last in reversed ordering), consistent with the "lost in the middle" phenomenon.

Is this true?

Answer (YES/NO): NO